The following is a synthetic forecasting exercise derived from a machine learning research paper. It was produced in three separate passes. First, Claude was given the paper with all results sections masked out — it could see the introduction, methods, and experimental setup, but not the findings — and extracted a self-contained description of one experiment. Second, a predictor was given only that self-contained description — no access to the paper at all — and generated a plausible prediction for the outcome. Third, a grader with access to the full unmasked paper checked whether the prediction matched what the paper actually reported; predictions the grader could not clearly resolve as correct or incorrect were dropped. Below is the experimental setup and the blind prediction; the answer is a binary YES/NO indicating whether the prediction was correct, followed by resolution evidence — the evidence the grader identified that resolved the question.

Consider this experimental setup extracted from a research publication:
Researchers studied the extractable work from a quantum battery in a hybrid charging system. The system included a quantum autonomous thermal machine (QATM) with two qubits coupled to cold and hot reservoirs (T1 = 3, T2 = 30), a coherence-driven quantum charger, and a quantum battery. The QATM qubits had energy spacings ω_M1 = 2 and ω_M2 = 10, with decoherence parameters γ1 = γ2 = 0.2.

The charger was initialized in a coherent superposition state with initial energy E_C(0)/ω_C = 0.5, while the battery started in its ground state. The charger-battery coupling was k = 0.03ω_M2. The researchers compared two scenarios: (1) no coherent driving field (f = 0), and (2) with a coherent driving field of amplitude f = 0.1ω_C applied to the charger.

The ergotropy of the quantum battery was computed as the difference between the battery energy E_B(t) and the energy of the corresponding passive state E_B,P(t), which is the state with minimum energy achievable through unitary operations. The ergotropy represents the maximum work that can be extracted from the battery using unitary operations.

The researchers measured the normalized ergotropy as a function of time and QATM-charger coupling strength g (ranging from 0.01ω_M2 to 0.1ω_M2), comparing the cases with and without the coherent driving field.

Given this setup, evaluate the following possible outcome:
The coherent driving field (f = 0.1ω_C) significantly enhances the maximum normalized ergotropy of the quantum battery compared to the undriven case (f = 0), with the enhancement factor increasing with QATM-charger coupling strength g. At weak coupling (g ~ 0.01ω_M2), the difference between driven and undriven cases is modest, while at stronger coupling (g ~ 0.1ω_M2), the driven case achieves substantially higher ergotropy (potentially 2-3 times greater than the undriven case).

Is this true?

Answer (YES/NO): NO